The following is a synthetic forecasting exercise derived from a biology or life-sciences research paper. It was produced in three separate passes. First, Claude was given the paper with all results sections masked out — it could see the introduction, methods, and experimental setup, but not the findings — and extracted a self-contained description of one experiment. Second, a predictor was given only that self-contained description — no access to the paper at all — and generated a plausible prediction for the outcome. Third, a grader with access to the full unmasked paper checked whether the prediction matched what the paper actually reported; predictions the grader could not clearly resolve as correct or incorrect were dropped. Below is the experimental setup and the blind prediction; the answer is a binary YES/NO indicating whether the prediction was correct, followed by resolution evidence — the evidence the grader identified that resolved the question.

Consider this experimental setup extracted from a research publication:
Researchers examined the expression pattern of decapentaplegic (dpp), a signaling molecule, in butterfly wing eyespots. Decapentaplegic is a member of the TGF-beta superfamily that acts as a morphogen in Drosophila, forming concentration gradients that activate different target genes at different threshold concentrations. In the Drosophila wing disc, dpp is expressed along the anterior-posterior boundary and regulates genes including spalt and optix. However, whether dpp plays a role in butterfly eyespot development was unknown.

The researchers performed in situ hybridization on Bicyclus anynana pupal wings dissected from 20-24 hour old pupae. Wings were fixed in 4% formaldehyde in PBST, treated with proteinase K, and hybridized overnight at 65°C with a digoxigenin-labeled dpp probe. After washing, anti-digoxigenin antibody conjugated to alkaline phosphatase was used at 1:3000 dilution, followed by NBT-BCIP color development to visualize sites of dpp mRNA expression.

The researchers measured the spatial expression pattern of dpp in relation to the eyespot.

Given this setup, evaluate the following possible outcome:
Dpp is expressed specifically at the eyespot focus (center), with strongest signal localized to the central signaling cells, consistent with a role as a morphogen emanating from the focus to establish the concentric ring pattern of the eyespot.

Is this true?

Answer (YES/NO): YES